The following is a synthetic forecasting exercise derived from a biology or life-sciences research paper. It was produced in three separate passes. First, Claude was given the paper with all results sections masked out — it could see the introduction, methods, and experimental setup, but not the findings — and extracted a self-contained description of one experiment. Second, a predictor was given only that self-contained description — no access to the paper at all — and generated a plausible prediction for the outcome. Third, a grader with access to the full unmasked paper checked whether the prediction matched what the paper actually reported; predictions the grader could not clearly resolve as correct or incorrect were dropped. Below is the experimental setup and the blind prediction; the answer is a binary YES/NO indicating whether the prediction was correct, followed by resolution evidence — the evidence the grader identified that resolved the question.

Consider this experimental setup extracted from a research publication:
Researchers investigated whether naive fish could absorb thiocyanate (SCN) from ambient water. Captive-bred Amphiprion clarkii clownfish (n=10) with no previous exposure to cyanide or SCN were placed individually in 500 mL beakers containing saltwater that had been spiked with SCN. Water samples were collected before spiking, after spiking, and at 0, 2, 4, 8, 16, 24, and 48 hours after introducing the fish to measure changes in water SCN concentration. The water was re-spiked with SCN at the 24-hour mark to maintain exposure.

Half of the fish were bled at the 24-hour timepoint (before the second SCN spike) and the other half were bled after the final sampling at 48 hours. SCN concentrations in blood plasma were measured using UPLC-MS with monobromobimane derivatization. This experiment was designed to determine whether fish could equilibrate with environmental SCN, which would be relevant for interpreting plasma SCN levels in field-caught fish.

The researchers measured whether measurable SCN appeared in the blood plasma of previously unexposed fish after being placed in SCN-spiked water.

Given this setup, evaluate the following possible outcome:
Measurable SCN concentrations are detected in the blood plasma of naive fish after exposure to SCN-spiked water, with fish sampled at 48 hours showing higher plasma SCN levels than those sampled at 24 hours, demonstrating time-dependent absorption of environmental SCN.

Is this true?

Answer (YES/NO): NO